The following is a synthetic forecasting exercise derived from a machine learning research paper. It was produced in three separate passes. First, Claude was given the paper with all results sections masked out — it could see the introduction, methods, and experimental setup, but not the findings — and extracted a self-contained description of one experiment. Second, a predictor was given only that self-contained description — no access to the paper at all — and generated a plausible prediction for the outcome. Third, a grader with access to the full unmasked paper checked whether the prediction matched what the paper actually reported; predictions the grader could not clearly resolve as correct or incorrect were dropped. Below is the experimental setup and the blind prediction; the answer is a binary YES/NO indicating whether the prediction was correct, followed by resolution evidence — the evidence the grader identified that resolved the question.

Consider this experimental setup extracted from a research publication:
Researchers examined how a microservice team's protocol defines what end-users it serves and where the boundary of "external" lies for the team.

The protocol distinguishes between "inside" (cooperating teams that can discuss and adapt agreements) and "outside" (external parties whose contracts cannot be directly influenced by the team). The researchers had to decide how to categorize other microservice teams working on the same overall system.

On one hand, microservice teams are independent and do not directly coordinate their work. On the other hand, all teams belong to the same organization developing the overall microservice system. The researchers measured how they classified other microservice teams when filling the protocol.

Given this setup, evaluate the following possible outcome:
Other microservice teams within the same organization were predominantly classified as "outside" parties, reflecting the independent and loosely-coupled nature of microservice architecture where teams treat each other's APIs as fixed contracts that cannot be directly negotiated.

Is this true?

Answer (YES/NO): NO